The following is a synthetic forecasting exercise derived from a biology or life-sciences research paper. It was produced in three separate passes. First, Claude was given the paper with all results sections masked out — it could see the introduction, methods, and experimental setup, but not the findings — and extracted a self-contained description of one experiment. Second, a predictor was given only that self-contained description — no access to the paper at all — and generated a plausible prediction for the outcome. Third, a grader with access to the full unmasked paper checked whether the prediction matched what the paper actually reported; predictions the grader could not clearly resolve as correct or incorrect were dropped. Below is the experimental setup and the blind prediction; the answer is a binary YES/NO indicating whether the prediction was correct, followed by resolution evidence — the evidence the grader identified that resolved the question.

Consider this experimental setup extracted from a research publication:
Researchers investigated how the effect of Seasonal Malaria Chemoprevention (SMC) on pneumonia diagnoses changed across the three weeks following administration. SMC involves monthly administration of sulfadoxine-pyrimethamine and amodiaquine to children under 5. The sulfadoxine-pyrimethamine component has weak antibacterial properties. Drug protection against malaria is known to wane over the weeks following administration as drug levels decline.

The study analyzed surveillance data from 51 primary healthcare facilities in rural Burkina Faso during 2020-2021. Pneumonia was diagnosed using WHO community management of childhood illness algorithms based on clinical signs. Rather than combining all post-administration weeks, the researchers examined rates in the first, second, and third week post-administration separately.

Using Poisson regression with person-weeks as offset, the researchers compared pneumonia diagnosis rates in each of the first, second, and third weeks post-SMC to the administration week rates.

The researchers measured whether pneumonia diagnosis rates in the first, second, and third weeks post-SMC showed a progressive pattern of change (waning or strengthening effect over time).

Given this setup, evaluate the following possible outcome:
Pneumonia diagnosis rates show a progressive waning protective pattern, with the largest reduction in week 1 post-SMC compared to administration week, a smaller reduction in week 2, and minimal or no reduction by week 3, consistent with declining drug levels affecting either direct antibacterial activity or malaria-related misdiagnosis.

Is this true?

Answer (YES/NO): NO